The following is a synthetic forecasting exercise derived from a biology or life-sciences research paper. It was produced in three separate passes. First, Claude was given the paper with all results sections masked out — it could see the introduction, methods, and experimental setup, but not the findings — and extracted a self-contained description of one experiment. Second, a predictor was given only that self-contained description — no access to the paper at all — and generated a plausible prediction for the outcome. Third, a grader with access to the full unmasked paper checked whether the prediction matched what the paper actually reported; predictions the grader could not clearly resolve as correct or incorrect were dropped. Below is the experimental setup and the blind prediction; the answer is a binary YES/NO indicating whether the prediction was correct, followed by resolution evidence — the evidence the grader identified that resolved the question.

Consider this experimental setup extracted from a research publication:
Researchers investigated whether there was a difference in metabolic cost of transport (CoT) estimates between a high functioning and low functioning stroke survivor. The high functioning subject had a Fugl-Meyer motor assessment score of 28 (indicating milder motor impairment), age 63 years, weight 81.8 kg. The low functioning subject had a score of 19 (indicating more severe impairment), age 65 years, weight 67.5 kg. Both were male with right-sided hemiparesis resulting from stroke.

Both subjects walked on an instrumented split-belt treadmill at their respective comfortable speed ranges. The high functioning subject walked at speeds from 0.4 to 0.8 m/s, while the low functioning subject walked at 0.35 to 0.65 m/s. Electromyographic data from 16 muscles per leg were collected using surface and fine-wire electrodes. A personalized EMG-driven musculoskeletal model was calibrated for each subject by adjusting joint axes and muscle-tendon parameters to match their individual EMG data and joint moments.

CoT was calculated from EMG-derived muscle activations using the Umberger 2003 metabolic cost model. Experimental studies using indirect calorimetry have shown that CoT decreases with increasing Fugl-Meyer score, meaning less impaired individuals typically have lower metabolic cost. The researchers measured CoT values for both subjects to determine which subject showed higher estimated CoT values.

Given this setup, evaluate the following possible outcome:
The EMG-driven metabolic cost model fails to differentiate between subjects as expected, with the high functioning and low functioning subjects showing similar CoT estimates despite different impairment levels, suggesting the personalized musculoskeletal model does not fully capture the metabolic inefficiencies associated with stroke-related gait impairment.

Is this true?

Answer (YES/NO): NO